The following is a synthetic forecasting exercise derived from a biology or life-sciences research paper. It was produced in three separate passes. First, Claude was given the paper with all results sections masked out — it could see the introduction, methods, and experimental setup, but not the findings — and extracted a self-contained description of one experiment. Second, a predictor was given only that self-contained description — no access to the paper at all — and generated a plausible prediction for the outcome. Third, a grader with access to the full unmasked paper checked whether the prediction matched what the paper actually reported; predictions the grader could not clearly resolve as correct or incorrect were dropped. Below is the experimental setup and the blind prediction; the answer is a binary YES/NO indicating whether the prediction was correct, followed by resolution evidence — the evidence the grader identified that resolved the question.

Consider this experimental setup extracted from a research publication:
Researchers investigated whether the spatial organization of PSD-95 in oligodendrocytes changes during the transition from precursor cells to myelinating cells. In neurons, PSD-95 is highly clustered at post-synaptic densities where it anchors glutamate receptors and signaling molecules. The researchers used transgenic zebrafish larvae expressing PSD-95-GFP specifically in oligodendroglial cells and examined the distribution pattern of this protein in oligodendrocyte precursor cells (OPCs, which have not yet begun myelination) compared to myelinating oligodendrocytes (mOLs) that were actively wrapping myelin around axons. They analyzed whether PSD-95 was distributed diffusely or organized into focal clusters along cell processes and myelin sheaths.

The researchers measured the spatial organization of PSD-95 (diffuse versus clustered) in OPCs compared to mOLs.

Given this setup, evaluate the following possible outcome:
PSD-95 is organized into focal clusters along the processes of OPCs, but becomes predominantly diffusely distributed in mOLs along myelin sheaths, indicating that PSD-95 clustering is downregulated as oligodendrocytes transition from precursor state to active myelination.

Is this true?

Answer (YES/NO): NO